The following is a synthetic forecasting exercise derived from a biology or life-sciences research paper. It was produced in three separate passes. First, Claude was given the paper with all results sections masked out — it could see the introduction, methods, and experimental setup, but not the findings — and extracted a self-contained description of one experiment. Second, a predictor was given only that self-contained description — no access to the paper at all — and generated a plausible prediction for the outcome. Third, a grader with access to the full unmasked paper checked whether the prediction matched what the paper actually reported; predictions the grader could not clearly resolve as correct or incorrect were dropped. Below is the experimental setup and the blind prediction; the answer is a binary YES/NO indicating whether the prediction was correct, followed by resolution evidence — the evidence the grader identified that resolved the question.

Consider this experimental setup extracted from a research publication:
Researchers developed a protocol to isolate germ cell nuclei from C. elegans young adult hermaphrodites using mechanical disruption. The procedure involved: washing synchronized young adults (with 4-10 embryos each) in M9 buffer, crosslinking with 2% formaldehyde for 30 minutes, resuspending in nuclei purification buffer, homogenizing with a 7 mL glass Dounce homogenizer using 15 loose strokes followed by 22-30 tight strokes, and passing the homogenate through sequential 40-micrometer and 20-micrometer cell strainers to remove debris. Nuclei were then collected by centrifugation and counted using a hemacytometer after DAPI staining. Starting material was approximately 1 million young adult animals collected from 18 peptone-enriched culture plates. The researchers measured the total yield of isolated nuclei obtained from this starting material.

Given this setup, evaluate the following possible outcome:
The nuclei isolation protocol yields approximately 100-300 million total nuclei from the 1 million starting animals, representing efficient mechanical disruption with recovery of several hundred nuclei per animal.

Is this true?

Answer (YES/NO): NO